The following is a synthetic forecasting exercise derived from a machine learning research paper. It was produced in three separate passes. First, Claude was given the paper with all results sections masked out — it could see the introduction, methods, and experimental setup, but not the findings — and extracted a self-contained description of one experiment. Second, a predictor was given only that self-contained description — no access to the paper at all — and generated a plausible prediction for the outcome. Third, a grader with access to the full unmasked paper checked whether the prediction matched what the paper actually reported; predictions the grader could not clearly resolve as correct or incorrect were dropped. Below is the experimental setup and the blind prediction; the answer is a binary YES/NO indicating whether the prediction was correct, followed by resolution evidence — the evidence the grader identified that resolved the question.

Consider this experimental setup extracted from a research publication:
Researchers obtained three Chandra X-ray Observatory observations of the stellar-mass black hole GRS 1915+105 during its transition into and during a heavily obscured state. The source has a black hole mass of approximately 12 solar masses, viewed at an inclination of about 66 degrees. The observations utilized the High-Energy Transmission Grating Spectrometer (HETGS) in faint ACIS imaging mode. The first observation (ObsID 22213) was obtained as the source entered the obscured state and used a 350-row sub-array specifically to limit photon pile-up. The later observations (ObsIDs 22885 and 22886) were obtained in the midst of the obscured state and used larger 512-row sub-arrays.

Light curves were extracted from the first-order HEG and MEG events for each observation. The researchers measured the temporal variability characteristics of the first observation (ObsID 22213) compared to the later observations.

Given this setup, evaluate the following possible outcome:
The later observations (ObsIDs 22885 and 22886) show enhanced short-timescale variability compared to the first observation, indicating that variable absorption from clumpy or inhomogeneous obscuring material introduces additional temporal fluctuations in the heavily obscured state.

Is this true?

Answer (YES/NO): NO